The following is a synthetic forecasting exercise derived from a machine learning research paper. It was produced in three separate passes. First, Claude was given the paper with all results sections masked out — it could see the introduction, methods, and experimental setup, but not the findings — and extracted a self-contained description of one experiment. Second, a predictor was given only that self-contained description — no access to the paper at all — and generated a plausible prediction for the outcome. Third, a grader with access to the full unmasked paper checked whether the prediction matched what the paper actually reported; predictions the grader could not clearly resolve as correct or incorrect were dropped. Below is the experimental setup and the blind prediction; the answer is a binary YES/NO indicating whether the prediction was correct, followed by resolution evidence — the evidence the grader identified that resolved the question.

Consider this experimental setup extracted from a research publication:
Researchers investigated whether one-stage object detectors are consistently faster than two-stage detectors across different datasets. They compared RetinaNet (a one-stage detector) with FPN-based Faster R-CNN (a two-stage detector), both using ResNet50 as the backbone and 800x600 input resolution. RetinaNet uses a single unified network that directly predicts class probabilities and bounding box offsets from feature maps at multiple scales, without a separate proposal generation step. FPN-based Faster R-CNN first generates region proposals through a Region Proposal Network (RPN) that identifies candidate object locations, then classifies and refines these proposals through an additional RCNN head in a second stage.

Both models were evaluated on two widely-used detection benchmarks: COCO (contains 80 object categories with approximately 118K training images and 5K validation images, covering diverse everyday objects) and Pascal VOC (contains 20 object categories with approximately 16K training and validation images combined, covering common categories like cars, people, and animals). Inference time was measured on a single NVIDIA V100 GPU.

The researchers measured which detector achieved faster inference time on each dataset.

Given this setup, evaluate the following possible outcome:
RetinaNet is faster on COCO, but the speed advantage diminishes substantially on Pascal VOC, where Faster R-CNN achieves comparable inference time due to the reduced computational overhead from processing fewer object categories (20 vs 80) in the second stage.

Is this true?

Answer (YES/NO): NO